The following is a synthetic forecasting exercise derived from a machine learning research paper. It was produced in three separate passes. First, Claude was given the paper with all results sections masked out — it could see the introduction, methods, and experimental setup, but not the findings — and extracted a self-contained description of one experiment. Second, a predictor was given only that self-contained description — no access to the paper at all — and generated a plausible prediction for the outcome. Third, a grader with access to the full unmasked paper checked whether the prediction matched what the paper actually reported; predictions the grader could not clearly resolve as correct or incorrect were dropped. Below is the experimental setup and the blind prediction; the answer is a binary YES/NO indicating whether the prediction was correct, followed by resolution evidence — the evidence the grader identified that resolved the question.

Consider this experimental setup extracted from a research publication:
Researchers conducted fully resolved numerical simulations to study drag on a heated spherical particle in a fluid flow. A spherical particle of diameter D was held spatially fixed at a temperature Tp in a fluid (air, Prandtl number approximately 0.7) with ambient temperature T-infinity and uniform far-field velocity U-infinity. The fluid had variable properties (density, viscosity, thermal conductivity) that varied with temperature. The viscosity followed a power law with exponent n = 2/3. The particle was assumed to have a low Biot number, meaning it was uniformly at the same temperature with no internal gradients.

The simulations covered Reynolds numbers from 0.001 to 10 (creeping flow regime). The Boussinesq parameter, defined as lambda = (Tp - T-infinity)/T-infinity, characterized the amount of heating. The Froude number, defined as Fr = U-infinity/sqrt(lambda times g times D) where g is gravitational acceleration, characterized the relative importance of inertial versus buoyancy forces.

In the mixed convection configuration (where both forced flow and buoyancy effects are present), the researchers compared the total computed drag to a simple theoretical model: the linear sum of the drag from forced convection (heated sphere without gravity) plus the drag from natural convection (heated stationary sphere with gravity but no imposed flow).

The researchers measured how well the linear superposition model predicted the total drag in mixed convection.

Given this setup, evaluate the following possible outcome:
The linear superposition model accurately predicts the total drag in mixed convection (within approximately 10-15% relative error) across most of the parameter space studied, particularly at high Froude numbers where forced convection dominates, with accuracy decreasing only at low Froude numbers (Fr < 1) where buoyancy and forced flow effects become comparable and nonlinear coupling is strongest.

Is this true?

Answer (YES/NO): NO